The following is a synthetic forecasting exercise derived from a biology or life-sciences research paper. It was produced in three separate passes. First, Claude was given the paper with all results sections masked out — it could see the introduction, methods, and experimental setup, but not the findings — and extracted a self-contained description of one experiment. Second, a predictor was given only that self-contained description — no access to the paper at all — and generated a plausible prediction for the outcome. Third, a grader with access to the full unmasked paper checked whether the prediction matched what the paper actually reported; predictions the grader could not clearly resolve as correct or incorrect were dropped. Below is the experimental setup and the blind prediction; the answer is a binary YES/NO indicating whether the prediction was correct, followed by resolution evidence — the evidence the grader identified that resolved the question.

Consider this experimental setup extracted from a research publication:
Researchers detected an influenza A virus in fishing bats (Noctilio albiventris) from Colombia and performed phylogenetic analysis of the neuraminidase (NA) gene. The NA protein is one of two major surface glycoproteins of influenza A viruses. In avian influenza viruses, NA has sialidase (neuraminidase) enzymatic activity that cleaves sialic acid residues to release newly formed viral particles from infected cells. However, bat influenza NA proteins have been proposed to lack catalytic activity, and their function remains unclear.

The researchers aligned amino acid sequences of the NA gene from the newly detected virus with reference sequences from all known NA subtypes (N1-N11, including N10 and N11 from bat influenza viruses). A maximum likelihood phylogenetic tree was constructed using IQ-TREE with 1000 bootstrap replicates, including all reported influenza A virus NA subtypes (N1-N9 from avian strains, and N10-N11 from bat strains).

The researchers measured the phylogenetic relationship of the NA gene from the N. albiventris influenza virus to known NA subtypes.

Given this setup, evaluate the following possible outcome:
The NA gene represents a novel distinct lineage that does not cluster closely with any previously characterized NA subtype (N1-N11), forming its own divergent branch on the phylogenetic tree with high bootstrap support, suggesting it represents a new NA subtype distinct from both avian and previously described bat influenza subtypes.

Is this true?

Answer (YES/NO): YES